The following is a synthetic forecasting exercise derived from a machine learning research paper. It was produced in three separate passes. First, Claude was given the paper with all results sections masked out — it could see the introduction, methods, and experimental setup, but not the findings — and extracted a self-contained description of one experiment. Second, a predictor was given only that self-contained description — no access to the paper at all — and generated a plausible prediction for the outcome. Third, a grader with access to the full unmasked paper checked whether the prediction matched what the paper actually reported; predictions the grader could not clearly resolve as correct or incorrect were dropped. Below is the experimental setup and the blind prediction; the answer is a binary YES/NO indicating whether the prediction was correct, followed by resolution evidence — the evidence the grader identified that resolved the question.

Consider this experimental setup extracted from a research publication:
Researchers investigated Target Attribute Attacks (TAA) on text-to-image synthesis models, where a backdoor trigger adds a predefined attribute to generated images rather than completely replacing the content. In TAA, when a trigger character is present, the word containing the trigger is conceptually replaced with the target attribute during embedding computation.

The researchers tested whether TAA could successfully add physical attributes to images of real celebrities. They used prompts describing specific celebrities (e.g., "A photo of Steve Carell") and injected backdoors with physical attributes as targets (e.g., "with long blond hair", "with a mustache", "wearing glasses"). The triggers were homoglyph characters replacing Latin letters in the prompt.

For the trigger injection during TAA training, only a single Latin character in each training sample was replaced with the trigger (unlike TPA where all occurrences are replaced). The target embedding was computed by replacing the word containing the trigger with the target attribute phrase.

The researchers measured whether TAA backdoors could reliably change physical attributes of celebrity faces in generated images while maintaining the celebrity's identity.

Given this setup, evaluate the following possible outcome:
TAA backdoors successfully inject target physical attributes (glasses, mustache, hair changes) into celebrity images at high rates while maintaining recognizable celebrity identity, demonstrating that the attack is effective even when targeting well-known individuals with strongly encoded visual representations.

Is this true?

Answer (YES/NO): NO